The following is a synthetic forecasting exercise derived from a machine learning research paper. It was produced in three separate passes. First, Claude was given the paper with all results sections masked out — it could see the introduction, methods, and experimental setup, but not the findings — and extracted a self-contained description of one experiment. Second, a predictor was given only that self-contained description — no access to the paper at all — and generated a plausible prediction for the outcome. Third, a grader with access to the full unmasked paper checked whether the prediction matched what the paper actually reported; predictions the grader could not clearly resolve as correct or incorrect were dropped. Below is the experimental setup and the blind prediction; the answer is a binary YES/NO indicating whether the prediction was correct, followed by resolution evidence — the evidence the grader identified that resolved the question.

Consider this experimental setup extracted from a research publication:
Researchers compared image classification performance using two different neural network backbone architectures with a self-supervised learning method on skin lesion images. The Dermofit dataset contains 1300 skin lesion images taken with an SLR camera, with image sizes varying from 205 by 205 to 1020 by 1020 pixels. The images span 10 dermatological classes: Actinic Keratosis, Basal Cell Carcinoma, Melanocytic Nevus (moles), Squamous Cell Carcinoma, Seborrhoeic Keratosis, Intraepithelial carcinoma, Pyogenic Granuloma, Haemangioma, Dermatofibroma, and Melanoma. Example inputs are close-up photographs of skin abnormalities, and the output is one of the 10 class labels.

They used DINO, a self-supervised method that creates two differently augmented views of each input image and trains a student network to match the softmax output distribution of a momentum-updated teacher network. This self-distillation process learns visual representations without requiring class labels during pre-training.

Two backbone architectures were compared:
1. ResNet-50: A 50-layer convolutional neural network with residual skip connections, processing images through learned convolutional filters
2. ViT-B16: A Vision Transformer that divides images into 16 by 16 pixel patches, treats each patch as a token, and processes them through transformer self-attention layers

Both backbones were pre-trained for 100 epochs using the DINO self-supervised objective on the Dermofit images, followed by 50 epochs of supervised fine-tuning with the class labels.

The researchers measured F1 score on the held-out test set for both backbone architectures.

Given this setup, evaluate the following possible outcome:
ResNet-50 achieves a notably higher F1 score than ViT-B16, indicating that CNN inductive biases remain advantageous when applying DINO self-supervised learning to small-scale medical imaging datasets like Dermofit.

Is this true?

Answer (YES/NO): YES